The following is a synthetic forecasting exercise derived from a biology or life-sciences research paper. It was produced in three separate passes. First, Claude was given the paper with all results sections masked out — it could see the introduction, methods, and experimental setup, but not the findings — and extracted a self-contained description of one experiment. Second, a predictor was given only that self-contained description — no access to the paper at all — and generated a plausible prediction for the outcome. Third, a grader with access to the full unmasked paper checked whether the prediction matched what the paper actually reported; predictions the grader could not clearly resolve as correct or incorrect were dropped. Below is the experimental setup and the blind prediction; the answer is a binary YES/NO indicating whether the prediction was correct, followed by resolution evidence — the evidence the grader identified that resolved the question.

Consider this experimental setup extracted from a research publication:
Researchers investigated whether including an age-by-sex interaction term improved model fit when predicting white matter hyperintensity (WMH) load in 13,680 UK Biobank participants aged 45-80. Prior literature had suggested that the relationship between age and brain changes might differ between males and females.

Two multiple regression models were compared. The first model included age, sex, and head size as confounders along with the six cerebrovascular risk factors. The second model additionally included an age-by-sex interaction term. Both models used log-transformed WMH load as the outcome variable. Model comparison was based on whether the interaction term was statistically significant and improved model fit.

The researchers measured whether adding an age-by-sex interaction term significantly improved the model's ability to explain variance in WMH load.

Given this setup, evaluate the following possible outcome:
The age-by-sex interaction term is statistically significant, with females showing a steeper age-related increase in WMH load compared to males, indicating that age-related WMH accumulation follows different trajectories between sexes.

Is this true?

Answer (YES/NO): YES